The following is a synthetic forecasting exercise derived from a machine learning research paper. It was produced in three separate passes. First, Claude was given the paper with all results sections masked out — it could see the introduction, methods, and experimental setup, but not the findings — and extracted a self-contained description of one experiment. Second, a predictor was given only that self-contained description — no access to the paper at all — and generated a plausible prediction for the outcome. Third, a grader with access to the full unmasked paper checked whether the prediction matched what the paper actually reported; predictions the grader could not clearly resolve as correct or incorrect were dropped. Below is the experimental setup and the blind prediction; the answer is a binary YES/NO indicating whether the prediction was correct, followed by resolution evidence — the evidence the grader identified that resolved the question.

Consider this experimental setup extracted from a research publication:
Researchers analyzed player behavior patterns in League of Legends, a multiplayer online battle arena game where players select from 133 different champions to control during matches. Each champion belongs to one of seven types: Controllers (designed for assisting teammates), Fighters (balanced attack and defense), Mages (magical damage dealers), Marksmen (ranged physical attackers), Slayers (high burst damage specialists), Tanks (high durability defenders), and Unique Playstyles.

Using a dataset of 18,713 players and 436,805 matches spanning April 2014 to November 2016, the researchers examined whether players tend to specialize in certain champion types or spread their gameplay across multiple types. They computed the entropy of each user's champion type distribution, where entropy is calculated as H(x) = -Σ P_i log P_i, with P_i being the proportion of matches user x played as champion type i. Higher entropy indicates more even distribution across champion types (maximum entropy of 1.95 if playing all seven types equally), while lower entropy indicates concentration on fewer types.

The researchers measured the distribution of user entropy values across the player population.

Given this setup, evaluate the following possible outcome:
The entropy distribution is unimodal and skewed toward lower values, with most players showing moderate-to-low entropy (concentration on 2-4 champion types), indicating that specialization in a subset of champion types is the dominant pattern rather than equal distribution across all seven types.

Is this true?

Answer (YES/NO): NO